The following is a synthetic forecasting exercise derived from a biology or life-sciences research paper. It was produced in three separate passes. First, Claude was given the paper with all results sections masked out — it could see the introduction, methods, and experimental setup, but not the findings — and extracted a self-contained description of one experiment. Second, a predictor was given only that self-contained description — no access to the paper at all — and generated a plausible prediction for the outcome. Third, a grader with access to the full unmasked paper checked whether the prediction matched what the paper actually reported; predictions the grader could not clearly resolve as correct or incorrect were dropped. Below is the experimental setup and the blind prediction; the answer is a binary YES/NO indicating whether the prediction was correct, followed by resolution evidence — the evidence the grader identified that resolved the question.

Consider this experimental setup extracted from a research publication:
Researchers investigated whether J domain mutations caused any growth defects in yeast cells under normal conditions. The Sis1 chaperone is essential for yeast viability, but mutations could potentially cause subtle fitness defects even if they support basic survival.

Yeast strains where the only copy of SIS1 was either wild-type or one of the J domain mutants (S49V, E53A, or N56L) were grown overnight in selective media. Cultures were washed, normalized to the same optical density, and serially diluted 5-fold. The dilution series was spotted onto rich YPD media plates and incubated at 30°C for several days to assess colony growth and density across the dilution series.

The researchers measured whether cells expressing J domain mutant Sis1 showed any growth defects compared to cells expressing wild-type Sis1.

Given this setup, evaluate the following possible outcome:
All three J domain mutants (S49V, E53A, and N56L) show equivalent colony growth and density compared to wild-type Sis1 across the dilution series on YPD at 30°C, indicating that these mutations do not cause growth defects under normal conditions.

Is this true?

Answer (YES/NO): NO